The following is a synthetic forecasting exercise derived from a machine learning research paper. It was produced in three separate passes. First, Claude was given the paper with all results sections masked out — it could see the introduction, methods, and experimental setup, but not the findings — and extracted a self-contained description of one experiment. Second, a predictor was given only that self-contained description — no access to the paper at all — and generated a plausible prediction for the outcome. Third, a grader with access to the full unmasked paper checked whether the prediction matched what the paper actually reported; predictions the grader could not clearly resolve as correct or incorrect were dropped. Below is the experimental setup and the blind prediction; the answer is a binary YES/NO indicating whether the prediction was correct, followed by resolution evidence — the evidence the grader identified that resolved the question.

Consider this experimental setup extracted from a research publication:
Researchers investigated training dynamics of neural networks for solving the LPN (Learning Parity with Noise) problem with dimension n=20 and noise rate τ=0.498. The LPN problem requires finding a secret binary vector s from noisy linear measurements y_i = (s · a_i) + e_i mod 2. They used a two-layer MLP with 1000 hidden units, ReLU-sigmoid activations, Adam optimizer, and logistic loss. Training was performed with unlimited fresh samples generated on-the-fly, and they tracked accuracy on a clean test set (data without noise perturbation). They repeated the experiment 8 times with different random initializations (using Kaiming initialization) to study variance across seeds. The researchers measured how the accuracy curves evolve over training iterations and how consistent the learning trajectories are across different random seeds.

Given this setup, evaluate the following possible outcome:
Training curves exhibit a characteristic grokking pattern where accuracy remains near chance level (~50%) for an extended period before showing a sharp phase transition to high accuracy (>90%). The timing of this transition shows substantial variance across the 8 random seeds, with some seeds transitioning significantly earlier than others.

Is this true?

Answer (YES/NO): NO